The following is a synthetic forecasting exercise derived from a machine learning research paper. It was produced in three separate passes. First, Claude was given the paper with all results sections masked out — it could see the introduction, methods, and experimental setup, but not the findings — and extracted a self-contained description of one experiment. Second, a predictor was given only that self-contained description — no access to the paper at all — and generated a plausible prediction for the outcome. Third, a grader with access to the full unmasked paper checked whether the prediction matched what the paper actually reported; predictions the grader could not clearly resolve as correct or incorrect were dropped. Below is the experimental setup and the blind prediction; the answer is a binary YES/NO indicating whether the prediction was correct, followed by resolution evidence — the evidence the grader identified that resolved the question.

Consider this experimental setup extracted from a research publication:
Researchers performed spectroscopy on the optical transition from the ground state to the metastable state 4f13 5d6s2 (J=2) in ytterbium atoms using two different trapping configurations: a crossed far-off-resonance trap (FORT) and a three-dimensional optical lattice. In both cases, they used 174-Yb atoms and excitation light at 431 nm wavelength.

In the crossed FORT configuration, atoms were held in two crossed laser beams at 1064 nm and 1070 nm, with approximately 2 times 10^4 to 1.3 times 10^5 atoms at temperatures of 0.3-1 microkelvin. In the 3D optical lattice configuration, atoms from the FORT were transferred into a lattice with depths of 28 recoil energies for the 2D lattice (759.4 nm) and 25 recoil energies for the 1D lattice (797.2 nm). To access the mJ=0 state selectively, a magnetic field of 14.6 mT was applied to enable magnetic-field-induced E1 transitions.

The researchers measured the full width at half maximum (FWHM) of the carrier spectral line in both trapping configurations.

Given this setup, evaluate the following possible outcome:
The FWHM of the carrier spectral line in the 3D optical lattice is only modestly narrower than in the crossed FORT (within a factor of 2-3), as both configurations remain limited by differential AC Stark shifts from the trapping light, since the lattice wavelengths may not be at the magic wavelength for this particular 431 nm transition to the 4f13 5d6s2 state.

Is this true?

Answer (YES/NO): YES